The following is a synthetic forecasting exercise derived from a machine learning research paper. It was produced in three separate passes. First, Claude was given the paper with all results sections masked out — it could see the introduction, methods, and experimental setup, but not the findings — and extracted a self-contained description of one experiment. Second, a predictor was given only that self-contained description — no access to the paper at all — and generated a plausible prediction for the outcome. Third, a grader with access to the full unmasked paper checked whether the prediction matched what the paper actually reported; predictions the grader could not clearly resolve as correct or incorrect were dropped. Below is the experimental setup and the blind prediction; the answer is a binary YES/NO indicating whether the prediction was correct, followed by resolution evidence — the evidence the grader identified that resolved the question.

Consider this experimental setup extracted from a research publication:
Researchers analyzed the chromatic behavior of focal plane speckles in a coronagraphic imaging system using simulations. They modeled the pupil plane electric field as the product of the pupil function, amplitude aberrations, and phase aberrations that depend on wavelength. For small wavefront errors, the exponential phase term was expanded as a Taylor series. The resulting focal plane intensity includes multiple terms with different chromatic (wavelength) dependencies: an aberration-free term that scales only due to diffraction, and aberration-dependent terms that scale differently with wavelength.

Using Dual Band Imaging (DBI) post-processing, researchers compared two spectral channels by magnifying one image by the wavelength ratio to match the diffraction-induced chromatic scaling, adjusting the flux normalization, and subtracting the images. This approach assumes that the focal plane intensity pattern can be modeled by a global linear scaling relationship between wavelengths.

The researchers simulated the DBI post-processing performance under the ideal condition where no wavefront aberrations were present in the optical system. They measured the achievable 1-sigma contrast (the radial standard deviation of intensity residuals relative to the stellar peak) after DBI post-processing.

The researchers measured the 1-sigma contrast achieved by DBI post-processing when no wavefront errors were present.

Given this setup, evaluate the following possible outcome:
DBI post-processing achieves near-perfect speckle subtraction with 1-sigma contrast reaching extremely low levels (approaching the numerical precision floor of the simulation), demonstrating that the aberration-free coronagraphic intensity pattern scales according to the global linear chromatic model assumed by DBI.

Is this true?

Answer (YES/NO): NO